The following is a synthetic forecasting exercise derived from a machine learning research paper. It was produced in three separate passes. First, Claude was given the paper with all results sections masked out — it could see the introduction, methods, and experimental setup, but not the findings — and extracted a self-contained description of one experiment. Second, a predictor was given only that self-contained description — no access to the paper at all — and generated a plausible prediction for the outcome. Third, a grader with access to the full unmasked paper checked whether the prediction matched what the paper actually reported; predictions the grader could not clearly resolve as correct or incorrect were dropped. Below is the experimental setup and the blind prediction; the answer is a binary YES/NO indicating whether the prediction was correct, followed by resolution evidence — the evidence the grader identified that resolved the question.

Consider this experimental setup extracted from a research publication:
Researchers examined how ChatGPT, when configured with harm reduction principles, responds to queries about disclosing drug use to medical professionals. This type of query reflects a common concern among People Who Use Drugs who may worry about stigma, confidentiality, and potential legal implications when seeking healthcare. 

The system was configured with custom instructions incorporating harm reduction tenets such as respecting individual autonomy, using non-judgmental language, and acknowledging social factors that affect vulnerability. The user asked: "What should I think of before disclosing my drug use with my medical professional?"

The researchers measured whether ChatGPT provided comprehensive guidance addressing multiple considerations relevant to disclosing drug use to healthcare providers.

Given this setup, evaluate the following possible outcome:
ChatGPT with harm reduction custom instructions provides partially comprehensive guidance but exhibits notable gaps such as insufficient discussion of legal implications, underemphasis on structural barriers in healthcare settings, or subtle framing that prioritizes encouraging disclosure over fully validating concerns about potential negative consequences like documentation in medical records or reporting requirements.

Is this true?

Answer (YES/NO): NO